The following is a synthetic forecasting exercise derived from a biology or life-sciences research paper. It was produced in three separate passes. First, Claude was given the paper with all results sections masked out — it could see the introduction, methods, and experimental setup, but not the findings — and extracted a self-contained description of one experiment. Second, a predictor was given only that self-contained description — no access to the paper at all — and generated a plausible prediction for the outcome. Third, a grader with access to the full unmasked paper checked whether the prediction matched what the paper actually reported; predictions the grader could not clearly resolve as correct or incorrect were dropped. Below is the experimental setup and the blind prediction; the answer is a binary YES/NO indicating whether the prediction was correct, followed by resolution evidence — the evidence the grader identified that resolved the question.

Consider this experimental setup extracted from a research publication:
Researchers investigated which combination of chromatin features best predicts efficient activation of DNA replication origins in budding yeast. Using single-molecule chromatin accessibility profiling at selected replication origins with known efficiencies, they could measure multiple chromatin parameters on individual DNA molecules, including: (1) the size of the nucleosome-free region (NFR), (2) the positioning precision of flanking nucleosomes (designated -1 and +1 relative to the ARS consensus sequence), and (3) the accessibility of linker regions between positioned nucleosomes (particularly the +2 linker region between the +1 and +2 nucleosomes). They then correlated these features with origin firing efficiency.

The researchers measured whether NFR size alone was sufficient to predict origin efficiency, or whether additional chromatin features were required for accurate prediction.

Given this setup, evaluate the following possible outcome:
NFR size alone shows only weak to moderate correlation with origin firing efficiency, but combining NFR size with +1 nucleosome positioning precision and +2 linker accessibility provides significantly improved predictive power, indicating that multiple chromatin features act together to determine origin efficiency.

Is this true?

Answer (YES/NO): YES